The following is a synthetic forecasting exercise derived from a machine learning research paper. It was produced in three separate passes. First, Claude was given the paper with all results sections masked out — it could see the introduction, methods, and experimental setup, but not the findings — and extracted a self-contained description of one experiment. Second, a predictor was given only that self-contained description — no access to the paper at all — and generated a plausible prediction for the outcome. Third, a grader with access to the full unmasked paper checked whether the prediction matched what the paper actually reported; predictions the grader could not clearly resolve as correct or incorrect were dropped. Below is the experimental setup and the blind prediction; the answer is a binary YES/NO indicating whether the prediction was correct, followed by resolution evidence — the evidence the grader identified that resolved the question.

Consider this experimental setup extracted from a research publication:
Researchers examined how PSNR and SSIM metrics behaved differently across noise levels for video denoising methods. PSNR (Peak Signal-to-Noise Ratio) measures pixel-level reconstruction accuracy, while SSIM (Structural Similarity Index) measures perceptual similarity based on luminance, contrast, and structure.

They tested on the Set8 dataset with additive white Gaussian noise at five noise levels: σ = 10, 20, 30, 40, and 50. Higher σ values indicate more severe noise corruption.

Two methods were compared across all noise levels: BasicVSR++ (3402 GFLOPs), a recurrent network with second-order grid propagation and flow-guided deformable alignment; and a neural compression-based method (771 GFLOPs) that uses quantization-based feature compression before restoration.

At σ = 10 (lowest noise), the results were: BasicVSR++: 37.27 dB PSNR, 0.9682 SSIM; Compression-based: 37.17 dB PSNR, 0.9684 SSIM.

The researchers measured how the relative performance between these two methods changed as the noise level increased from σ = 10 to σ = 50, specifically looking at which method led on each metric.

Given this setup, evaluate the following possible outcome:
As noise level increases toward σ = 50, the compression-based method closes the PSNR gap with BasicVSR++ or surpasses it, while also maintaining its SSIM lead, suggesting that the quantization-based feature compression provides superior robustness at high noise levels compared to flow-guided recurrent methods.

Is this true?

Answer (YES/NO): YES